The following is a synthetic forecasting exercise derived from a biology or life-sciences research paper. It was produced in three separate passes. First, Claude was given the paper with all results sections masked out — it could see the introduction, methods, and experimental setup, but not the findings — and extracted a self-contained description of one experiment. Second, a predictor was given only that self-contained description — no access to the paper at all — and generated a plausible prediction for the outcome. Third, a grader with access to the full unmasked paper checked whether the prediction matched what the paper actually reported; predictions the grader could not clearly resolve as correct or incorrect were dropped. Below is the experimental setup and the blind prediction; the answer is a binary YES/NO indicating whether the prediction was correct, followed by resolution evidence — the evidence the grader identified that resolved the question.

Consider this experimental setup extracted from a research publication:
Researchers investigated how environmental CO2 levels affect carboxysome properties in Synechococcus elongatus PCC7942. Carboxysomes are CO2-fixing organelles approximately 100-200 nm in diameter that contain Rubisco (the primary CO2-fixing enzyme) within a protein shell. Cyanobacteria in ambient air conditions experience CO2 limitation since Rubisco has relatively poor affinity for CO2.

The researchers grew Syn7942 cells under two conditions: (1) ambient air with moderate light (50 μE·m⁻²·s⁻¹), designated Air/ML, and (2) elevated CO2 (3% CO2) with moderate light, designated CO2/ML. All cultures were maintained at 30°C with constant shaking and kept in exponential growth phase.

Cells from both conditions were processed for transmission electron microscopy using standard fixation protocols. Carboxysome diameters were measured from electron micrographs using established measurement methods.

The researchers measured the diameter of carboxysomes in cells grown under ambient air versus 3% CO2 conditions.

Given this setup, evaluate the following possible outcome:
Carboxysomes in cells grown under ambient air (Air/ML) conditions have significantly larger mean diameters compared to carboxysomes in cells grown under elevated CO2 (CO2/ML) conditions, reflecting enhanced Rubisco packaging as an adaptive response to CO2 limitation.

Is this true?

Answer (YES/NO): YES